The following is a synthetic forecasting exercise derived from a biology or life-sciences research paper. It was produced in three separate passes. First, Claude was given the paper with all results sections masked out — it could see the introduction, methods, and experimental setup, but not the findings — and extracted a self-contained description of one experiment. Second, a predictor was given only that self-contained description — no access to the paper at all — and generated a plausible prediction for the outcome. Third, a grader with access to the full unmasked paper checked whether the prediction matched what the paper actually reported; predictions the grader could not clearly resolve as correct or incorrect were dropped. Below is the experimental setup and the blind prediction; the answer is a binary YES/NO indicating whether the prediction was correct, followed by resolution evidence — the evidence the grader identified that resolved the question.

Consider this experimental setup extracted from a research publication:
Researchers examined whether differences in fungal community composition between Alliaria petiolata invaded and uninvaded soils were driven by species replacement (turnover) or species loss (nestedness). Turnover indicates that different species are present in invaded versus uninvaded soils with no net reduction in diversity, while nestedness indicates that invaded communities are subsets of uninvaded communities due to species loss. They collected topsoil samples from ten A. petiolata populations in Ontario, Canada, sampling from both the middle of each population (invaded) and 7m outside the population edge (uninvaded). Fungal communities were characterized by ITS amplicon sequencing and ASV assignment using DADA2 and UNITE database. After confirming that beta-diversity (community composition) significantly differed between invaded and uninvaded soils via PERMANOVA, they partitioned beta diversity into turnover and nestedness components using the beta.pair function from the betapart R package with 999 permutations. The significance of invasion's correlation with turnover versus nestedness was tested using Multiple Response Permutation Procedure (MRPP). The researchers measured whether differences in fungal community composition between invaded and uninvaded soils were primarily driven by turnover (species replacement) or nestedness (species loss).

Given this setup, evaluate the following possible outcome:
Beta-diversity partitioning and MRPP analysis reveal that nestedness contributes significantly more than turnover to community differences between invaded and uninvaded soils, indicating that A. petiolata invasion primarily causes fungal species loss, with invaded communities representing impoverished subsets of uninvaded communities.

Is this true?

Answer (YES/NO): NO